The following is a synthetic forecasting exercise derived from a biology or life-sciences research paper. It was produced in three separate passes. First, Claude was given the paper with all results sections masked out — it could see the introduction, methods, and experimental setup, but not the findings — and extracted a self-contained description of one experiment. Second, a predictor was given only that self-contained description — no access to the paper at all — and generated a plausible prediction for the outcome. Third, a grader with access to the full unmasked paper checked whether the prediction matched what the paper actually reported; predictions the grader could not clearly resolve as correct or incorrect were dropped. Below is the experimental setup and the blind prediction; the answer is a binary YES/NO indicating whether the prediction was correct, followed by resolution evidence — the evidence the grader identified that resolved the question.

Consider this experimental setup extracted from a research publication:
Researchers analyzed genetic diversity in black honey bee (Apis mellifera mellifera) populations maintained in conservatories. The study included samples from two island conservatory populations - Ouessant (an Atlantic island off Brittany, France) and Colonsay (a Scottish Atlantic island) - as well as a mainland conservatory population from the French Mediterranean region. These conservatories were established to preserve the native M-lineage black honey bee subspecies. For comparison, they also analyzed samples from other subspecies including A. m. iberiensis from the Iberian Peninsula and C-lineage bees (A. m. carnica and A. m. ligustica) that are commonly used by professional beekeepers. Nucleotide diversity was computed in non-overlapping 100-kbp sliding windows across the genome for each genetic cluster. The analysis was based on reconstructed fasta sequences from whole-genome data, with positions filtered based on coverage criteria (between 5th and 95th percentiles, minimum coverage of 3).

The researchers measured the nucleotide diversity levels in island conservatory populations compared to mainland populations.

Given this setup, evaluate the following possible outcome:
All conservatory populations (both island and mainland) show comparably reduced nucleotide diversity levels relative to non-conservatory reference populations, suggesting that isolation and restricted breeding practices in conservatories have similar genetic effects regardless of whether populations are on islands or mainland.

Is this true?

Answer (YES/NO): NO